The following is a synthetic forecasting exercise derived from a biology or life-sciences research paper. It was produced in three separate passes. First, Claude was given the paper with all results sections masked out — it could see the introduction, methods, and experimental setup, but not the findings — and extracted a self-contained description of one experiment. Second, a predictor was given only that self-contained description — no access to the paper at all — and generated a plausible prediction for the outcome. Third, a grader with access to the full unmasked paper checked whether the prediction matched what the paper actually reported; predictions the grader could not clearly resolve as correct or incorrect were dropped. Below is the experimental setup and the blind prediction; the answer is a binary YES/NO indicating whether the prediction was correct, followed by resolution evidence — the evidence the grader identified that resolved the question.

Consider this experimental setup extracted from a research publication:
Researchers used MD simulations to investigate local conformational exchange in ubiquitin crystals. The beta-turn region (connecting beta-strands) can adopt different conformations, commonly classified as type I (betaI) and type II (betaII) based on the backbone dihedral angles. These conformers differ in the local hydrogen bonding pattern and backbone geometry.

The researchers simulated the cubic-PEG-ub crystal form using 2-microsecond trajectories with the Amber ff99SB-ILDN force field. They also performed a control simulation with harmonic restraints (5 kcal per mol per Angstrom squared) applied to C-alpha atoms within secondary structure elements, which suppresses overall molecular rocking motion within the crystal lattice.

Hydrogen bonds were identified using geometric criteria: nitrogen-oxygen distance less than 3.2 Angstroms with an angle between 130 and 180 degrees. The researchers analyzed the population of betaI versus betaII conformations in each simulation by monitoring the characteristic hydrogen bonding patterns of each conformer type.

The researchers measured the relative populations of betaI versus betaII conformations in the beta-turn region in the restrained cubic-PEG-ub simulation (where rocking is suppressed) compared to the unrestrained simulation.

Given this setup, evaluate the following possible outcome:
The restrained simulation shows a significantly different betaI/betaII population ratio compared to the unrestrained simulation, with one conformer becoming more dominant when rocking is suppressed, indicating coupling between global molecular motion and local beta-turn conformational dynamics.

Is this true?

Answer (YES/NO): YES